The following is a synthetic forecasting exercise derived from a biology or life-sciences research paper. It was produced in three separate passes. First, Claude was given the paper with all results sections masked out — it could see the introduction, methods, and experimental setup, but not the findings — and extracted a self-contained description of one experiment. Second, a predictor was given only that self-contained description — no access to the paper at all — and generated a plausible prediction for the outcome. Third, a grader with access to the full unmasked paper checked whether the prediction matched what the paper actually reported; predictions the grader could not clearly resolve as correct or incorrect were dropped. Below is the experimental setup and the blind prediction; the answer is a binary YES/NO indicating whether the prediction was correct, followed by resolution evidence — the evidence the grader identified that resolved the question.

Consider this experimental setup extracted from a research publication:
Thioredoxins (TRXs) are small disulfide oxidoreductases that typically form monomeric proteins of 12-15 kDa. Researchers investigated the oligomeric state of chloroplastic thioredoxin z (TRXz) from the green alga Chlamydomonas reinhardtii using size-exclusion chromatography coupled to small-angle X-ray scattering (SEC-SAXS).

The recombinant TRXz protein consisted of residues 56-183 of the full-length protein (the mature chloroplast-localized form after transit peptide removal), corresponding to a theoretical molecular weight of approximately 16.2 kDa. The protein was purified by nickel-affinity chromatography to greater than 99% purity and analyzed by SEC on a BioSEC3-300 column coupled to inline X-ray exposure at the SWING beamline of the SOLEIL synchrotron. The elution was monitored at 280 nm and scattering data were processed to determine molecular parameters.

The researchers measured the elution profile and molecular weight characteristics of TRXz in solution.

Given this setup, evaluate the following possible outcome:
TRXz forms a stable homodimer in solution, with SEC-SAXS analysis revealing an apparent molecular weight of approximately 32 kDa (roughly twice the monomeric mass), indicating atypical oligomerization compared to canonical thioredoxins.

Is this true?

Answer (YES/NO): NO